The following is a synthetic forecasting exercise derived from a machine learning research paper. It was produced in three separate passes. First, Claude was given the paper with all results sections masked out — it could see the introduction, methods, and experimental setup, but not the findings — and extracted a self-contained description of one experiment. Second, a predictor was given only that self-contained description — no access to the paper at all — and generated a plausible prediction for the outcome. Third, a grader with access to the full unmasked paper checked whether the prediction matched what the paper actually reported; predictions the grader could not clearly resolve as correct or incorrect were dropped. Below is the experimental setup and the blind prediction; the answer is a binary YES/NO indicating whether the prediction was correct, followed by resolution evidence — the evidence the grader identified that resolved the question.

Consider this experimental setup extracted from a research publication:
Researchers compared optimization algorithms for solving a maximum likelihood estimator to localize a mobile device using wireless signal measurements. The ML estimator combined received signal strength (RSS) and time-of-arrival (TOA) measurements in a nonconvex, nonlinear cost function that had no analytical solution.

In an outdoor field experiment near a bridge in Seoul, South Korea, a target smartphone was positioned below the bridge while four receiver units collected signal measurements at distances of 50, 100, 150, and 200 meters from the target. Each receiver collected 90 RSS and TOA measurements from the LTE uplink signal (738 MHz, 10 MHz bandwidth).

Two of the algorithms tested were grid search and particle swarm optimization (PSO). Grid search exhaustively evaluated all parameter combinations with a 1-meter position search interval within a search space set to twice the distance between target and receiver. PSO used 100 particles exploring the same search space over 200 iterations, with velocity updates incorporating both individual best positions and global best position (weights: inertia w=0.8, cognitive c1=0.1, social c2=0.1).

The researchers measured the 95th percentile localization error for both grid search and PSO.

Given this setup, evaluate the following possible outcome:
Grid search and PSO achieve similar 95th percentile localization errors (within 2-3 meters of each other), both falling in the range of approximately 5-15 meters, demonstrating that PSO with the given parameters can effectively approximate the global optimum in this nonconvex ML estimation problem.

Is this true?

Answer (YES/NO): NO